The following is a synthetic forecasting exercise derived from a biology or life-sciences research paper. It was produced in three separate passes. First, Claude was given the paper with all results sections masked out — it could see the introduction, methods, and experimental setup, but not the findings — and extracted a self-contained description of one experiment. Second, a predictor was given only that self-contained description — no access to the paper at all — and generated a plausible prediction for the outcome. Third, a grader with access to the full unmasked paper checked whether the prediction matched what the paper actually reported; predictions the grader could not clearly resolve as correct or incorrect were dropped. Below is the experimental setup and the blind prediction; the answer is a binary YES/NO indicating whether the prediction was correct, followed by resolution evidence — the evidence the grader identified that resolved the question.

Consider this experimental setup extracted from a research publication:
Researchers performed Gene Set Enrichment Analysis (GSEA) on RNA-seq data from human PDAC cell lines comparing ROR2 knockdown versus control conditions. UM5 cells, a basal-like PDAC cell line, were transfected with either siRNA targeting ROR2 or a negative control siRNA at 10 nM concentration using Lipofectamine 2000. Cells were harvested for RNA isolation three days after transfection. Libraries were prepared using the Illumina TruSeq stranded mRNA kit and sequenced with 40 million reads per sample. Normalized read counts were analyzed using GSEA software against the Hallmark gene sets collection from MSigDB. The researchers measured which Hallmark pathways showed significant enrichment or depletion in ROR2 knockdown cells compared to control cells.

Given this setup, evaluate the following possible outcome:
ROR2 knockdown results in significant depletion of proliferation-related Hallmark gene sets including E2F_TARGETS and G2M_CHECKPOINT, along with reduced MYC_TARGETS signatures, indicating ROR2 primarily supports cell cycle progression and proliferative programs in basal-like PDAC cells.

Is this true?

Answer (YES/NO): NO